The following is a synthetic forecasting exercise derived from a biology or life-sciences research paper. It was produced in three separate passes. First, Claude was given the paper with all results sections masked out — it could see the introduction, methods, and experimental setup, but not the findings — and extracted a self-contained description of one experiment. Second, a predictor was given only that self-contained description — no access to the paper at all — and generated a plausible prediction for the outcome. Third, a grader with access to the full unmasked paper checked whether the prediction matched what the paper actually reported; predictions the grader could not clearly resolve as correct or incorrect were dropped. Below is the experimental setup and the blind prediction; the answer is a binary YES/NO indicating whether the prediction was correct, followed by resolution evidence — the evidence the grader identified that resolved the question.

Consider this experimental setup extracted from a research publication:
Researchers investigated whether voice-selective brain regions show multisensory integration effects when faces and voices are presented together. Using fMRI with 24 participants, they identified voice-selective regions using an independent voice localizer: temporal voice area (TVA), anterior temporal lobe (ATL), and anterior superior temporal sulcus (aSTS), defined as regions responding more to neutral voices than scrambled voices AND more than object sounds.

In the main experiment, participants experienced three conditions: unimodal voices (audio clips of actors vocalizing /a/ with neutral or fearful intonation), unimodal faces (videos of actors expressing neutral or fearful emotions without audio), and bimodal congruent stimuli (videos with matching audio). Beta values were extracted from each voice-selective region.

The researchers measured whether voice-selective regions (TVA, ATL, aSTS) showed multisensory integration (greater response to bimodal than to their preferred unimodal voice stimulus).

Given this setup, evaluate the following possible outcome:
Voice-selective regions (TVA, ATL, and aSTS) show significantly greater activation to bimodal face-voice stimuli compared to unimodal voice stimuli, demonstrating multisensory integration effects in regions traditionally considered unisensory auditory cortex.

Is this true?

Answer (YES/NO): NO